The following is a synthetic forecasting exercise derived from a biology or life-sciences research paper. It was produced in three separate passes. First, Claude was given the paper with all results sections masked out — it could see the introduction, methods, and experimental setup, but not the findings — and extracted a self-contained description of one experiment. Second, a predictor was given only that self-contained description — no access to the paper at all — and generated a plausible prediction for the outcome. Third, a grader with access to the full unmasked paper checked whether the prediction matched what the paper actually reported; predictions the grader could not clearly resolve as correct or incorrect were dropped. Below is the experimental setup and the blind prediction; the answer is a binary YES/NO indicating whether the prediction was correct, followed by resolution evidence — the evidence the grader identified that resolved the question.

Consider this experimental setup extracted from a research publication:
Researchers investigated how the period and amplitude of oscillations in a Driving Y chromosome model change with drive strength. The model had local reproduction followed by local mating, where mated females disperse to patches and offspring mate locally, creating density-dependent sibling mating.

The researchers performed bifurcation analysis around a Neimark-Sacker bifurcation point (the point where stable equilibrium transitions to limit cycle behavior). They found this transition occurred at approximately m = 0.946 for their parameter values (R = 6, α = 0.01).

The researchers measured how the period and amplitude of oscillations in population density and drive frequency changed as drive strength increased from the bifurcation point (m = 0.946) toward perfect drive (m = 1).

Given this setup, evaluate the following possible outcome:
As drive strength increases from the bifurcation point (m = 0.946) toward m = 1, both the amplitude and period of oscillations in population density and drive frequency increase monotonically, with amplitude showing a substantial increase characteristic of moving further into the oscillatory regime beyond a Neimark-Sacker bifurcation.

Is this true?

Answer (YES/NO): NO